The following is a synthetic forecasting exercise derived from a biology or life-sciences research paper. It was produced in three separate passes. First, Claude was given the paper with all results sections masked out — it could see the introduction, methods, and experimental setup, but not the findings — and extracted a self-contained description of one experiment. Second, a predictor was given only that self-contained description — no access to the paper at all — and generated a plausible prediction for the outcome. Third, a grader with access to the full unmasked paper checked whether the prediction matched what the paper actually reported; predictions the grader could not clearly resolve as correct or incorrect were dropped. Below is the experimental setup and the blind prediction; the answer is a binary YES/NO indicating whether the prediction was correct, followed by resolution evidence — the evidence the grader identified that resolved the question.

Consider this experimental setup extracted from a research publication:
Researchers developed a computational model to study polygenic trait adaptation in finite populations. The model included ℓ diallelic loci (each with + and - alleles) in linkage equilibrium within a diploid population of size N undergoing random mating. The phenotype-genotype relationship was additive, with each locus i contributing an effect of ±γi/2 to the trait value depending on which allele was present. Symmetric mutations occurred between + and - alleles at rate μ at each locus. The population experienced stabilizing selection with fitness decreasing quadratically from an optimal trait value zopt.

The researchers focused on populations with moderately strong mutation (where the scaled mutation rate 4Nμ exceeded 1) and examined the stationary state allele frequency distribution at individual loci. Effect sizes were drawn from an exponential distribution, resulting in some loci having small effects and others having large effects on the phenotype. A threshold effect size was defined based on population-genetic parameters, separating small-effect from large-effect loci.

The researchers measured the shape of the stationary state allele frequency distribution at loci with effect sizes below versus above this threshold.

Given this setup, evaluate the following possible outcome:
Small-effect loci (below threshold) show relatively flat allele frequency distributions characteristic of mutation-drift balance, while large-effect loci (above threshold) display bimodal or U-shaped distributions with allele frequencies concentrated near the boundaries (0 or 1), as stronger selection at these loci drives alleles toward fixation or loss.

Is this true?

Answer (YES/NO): NO